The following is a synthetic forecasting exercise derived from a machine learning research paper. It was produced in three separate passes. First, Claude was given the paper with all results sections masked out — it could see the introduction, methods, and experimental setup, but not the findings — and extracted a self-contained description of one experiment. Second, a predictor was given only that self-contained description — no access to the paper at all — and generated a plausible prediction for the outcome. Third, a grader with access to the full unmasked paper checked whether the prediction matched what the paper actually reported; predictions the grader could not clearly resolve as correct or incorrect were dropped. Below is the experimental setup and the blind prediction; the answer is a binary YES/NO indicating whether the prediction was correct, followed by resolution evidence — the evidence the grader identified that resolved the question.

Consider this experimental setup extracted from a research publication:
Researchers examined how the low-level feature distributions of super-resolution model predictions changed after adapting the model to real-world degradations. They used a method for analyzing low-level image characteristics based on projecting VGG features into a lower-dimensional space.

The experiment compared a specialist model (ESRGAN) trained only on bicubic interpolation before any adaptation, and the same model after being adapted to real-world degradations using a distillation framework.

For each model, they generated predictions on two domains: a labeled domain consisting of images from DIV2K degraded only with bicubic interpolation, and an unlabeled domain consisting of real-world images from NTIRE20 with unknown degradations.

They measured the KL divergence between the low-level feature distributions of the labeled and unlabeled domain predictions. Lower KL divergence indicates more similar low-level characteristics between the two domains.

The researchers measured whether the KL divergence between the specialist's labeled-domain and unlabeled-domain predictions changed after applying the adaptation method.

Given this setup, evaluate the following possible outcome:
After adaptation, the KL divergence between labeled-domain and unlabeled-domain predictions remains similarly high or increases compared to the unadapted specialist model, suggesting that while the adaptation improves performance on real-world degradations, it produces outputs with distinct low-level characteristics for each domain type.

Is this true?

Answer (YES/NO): NO